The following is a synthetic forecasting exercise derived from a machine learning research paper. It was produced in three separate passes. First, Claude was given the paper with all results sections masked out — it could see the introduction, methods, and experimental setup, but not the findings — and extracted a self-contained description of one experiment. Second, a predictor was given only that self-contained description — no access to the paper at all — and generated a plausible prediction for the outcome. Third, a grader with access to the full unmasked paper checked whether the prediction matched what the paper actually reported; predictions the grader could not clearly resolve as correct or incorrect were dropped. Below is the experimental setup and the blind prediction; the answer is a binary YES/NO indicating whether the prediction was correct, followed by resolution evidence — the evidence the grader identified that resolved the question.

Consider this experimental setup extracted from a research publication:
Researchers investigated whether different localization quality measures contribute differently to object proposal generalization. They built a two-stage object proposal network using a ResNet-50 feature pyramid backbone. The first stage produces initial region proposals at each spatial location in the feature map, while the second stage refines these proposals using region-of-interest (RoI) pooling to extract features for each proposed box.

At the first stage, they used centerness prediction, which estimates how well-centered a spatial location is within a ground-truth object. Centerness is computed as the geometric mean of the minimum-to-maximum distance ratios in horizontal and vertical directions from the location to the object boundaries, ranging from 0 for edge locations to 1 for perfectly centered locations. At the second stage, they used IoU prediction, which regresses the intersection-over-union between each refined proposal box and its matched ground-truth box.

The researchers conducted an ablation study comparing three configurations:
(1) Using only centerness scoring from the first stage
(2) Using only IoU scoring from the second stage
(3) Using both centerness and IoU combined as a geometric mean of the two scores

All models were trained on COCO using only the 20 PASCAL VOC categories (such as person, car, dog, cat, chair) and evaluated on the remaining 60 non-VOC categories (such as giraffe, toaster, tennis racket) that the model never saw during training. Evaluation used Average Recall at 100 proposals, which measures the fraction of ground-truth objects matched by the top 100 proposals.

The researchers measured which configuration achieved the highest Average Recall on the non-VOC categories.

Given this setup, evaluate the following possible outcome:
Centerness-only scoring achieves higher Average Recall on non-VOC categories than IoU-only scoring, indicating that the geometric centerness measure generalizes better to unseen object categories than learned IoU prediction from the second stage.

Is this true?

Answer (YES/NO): YES